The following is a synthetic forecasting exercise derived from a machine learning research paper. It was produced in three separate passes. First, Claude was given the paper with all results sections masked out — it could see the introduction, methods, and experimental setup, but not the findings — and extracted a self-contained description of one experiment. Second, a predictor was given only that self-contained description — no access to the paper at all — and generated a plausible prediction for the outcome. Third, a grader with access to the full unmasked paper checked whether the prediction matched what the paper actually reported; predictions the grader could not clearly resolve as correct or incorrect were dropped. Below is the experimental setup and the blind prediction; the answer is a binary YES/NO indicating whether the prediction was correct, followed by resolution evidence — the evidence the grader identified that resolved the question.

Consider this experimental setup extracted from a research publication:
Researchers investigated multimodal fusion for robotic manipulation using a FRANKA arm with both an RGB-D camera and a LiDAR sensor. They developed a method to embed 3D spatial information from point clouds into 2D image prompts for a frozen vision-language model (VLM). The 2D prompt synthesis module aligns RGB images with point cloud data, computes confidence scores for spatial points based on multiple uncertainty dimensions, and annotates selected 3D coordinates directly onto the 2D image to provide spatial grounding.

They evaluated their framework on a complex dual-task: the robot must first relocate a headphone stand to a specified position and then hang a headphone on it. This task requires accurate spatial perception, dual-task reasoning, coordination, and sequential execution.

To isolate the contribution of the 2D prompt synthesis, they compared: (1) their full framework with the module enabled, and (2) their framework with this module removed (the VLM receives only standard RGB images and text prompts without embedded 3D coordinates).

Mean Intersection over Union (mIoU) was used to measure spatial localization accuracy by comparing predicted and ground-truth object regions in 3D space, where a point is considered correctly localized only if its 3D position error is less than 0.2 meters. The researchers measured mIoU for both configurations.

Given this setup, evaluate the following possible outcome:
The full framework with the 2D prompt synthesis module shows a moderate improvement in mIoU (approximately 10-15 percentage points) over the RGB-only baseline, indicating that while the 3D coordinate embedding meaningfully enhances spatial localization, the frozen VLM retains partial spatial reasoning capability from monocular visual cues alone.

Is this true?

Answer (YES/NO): NO